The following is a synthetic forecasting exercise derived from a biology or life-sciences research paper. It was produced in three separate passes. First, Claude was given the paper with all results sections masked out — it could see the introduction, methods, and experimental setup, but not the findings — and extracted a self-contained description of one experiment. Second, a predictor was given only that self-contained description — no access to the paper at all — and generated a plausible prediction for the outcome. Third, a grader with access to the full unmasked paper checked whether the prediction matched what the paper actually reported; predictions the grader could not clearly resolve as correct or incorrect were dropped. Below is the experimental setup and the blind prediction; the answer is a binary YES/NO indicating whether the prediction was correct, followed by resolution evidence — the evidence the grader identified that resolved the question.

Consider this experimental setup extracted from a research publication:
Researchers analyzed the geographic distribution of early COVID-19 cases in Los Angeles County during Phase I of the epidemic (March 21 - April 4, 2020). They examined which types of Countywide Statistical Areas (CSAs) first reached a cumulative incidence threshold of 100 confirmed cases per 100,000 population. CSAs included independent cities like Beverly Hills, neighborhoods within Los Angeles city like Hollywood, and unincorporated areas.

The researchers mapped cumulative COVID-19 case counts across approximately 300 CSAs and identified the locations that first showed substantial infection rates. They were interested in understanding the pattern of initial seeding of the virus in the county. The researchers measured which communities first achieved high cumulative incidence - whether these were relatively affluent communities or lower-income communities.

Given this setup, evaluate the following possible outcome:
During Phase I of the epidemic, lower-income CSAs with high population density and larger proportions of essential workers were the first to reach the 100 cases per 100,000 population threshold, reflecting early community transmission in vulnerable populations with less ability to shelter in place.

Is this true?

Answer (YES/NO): NO